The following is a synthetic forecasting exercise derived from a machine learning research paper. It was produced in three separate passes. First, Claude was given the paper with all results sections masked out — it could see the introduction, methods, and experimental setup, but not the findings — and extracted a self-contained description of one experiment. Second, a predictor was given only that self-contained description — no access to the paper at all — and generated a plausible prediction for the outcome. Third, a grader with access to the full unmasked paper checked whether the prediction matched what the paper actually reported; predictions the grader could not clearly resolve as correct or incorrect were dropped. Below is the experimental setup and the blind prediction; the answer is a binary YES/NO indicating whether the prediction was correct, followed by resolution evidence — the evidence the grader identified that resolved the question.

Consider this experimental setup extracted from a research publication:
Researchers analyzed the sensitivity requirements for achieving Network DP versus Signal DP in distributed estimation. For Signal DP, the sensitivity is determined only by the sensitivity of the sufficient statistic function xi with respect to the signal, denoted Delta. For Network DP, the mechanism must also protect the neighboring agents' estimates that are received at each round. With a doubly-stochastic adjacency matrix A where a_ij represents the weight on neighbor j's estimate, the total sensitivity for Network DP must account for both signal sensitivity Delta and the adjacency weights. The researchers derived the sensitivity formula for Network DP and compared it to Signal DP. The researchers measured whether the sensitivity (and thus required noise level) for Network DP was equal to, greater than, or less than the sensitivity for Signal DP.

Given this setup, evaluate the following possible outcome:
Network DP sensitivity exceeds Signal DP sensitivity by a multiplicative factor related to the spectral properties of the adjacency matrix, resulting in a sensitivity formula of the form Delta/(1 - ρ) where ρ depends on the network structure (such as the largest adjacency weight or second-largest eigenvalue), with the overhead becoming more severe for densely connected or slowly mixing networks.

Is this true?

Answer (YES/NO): NO